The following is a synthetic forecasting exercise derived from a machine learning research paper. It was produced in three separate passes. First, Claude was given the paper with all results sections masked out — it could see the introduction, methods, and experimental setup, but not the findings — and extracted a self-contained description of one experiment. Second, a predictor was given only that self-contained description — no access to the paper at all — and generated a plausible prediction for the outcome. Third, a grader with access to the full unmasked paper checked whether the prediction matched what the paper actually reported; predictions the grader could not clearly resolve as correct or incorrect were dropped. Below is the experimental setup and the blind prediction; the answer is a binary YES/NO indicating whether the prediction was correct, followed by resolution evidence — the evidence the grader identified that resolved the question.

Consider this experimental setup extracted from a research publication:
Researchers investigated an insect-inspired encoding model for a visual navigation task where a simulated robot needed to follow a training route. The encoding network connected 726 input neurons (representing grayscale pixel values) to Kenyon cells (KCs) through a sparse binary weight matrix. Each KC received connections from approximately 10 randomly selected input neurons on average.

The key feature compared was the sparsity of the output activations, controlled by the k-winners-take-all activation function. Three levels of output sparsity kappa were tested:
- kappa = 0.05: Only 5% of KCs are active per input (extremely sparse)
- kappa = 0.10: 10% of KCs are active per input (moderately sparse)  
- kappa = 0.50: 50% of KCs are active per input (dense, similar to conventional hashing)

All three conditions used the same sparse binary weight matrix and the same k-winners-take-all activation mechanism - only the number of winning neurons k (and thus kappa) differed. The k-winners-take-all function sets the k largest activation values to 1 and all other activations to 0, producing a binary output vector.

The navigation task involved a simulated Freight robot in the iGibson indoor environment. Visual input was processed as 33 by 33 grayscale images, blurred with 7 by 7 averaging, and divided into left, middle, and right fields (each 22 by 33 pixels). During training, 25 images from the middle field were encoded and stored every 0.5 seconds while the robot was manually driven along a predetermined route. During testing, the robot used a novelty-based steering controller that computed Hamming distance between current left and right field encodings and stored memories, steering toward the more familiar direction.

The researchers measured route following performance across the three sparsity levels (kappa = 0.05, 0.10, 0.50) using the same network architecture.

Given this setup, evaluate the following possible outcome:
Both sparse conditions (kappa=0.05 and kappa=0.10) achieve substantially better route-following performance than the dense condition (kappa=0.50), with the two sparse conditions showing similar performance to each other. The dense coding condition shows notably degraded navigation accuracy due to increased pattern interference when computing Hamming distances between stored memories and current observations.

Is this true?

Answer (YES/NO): NO